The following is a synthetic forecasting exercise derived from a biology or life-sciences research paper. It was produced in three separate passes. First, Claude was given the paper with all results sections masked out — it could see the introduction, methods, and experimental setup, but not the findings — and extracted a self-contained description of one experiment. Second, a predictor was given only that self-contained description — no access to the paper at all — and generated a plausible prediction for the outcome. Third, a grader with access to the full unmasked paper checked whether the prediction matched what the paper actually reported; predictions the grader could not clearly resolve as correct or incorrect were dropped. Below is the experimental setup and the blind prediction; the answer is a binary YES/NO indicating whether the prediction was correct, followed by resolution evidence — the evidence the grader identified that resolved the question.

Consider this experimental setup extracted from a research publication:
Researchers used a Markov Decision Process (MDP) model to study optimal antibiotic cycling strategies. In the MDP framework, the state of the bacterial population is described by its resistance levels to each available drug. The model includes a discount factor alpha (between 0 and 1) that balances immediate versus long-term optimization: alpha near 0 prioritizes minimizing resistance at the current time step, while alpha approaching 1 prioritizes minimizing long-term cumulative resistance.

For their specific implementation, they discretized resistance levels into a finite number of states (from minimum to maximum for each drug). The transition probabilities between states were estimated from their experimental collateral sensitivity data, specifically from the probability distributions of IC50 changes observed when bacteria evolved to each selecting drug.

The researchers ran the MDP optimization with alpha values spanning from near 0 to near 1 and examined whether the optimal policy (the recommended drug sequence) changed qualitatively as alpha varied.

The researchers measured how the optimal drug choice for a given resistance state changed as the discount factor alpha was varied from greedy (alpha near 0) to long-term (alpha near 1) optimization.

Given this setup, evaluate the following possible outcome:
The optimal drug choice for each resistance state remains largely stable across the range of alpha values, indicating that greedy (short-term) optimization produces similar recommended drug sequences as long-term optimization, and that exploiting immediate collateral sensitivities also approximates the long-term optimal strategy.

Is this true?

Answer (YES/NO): NO